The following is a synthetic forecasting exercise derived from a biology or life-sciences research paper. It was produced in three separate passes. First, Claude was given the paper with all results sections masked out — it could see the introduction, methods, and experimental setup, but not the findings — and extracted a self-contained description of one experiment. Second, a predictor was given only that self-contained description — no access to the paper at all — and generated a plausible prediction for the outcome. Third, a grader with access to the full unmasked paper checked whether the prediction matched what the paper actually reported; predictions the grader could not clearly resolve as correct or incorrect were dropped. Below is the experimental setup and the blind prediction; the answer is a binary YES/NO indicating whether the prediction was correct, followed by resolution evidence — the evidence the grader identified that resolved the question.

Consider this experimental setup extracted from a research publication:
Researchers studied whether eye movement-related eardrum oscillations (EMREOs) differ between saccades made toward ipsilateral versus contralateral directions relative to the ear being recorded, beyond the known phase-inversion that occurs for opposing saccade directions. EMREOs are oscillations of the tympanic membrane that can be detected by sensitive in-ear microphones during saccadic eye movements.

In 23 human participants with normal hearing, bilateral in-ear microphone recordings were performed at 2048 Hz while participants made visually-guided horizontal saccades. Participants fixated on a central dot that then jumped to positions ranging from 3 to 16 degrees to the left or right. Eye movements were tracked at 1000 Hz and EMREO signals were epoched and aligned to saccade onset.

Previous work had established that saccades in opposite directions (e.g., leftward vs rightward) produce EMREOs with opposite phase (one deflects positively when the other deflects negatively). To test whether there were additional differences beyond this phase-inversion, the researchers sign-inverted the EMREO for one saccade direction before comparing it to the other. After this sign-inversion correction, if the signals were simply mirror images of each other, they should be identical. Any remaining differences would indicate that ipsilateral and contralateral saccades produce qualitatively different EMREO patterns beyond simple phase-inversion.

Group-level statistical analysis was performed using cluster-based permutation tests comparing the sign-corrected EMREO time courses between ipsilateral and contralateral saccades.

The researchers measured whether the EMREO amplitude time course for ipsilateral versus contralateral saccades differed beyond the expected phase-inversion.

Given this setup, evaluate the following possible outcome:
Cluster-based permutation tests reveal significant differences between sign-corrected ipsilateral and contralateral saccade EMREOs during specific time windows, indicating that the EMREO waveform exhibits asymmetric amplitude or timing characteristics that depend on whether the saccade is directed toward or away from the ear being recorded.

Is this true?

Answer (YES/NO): YES